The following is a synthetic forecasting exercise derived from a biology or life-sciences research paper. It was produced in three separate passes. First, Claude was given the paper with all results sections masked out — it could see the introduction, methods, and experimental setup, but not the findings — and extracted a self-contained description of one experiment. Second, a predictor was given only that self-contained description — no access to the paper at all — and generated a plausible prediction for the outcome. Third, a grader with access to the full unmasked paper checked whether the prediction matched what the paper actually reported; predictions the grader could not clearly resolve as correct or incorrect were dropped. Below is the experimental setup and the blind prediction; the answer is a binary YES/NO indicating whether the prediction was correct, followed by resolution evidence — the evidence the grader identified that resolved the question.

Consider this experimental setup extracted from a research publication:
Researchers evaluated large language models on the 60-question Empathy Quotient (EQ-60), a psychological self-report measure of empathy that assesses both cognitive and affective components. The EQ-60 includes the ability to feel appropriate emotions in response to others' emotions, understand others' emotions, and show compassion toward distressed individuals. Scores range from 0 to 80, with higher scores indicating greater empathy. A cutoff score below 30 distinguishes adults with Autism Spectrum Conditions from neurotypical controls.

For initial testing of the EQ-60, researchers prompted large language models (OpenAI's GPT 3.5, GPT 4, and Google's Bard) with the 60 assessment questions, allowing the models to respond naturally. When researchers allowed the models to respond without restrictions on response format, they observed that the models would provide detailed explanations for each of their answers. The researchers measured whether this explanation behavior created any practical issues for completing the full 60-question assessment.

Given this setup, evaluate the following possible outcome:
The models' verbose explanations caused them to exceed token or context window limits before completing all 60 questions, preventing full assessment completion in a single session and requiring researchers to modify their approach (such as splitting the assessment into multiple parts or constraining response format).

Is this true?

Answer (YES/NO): YES